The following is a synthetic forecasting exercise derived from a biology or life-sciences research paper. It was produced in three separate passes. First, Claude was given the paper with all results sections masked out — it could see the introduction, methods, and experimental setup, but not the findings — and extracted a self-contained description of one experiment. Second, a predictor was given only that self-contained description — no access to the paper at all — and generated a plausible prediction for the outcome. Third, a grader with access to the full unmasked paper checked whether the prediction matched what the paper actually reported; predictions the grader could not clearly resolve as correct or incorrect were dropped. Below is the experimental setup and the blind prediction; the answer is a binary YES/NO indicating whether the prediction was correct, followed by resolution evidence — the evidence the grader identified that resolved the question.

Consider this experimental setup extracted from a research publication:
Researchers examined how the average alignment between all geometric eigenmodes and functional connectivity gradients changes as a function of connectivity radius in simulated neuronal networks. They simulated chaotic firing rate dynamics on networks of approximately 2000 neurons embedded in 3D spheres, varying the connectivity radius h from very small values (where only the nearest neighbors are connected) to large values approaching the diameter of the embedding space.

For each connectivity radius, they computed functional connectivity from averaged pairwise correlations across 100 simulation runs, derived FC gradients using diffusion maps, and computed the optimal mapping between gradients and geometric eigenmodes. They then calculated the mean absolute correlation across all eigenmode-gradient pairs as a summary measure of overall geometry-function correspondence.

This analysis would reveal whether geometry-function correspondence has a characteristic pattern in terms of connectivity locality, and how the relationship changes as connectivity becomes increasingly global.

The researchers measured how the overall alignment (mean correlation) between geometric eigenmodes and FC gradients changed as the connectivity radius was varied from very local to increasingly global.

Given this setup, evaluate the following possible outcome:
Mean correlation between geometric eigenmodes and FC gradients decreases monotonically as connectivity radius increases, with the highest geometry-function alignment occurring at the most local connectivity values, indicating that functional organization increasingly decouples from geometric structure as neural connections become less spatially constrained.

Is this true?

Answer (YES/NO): NO